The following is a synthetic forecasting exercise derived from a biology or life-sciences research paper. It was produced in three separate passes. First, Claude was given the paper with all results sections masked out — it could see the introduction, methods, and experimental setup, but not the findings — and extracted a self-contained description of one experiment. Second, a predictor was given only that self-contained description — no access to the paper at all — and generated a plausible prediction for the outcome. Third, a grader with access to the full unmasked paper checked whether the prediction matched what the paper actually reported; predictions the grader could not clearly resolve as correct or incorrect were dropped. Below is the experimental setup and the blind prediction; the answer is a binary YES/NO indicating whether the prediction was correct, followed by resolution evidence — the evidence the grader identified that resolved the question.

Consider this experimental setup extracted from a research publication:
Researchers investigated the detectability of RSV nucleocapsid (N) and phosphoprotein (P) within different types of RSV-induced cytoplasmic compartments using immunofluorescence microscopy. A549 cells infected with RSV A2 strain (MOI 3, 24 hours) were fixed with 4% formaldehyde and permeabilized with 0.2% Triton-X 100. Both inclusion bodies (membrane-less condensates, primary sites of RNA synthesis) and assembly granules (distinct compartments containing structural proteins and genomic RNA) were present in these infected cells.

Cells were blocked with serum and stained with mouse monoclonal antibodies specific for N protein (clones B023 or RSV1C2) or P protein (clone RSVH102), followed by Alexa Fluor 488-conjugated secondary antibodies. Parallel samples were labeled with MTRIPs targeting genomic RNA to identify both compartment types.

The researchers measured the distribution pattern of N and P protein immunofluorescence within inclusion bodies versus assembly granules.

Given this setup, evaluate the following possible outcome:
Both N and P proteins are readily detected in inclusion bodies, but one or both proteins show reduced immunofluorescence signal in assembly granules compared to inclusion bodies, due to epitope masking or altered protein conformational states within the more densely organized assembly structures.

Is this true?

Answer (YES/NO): NO